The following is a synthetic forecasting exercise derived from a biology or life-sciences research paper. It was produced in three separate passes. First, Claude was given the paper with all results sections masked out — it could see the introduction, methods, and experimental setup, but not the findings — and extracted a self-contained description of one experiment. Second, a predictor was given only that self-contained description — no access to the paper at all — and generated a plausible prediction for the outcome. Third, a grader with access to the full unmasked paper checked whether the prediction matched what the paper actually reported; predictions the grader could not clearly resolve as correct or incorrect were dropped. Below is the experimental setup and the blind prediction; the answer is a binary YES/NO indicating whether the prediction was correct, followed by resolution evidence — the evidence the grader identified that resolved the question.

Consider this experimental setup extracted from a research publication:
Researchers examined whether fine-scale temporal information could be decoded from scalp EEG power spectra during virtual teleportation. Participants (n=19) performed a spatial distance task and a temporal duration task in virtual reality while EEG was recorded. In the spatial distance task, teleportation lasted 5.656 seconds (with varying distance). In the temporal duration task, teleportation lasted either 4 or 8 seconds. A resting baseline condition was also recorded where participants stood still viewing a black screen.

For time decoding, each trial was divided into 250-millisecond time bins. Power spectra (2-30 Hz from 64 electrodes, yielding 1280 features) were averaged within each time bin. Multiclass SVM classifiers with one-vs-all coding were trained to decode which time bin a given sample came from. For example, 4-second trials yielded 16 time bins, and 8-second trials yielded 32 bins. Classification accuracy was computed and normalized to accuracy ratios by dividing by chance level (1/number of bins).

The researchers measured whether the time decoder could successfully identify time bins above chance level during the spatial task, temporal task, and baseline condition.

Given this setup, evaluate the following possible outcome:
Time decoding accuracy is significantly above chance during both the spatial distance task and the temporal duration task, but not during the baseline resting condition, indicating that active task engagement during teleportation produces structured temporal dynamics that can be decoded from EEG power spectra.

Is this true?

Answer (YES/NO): YES